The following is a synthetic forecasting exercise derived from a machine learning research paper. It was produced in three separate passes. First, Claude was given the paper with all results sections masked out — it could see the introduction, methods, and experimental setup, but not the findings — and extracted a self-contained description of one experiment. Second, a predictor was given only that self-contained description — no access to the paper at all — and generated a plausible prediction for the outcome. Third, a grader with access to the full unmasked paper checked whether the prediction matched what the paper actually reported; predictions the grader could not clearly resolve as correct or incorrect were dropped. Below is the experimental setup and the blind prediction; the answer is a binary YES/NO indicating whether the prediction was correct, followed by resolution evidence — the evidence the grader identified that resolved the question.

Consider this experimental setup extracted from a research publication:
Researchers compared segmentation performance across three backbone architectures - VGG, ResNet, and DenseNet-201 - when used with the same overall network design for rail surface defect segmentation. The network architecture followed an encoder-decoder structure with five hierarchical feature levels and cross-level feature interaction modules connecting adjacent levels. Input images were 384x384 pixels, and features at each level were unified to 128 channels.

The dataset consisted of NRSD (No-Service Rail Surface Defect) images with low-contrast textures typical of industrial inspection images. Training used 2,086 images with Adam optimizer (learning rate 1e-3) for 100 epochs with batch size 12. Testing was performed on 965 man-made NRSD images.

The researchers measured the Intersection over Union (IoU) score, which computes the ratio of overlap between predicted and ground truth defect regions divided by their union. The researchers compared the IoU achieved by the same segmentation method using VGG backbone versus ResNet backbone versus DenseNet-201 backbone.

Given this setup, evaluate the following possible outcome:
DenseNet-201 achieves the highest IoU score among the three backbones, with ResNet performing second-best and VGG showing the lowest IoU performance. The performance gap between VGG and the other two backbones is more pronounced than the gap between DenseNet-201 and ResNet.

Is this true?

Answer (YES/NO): NO